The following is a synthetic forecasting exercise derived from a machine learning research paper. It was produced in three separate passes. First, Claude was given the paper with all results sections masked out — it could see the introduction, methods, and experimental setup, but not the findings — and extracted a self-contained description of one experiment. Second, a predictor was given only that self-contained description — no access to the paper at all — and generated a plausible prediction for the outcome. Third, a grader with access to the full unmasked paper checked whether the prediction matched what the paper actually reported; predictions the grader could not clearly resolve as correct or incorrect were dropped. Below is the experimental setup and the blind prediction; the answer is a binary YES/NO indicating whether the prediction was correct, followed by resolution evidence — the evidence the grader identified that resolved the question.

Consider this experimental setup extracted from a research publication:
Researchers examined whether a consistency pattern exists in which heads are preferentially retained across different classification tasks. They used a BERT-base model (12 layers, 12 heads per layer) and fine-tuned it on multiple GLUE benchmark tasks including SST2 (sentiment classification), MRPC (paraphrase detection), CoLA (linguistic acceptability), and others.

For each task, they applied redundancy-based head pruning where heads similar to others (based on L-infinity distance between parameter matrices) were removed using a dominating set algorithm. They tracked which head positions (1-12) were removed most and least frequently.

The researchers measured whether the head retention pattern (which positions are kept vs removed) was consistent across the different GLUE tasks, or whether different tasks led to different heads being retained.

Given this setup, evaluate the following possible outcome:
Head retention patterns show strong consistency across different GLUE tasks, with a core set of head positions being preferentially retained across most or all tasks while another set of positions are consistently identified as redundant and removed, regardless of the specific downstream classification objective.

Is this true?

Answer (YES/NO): YES